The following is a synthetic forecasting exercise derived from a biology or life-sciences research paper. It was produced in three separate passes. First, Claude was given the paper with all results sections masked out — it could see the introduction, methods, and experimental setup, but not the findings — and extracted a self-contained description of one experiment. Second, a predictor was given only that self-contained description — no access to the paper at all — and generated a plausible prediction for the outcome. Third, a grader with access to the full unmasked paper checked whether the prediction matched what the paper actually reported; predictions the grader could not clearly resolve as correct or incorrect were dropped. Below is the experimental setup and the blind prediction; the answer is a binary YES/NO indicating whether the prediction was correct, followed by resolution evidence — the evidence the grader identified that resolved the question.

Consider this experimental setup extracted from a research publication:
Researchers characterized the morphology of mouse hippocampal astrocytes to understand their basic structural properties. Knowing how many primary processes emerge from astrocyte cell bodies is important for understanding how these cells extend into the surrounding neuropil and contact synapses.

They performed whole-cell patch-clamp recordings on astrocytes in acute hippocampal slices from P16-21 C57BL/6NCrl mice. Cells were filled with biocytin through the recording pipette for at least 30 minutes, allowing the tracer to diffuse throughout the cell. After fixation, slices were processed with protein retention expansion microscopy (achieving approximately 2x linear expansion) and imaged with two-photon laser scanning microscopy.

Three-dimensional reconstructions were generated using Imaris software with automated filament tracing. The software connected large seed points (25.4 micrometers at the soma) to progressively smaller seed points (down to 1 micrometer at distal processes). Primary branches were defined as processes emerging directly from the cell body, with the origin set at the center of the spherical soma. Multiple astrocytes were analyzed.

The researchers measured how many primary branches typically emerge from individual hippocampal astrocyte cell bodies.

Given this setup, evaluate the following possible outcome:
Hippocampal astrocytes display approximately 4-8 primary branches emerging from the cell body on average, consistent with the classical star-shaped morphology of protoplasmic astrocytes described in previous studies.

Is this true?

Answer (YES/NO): NO